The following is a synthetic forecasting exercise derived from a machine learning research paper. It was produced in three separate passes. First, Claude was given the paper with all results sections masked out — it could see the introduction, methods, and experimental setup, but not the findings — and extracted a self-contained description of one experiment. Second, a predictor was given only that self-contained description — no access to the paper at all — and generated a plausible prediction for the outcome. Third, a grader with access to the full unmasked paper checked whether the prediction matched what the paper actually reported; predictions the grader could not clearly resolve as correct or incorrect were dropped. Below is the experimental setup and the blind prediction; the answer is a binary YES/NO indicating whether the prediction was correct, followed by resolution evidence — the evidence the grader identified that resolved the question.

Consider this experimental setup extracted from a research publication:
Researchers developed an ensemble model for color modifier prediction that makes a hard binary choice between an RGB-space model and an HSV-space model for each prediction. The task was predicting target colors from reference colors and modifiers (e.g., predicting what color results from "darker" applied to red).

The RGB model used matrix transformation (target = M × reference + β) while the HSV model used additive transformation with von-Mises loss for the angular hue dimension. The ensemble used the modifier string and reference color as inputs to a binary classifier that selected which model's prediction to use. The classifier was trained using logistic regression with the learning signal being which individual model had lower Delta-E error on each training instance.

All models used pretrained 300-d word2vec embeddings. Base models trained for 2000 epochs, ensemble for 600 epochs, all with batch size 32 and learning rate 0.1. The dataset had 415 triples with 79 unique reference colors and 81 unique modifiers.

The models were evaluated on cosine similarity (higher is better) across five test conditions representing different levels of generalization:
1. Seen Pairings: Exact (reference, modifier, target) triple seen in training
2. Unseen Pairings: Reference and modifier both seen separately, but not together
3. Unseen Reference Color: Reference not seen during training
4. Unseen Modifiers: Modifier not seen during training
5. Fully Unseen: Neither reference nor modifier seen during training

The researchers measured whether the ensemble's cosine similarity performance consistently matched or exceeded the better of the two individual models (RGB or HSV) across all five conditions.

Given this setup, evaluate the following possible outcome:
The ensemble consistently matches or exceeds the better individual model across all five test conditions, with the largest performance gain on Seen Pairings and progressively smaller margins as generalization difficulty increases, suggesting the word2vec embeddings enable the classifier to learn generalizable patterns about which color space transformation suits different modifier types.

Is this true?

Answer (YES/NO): NO